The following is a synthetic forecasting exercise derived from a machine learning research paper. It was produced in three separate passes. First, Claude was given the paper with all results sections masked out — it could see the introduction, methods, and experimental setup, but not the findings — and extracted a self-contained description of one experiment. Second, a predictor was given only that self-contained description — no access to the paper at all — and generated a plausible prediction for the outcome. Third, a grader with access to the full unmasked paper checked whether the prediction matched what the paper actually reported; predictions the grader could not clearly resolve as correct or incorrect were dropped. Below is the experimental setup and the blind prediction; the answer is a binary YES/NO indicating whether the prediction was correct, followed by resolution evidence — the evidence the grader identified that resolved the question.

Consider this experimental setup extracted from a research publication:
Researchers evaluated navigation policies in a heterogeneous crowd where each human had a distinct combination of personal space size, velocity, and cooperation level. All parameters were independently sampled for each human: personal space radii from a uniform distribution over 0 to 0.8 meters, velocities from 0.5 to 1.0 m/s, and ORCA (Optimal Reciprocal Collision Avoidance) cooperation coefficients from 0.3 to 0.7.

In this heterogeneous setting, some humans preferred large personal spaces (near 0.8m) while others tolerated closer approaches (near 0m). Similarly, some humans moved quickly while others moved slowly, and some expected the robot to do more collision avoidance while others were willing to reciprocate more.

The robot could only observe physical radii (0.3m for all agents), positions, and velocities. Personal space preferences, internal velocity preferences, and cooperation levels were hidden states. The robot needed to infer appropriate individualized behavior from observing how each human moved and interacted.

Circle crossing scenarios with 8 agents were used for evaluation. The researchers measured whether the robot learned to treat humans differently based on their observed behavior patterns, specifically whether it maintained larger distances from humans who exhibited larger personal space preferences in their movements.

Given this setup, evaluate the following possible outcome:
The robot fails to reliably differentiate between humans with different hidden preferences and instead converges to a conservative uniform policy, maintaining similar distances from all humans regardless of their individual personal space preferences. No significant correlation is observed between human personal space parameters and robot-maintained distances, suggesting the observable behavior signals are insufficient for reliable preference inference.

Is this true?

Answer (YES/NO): NO